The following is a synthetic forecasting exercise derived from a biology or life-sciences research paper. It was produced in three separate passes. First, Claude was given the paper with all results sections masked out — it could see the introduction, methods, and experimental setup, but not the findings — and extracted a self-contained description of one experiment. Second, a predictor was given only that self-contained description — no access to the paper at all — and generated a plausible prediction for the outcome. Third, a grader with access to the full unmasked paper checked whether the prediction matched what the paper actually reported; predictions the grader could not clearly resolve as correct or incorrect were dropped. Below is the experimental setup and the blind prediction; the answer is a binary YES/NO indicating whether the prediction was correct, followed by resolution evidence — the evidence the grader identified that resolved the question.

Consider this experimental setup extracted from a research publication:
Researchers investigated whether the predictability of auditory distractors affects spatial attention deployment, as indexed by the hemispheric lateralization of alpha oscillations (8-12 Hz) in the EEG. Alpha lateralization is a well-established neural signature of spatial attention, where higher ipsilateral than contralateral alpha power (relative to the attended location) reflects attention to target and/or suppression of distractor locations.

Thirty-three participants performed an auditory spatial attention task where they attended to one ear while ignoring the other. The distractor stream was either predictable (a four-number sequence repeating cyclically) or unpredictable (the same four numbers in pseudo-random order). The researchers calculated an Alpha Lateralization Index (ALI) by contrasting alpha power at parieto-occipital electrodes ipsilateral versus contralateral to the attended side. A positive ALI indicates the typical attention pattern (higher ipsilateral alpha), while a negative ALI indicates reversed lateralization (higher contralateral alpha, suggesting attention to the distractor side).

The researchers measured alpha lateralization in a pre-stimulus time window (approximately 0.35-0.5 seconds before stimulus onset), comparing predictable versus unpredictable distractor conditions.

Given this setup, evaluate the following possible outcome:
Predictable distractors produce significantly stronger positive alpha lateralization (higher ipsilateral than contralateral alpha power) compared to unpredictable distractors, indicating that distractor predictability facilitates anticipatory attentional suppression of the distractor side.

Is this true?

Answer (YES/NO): NO